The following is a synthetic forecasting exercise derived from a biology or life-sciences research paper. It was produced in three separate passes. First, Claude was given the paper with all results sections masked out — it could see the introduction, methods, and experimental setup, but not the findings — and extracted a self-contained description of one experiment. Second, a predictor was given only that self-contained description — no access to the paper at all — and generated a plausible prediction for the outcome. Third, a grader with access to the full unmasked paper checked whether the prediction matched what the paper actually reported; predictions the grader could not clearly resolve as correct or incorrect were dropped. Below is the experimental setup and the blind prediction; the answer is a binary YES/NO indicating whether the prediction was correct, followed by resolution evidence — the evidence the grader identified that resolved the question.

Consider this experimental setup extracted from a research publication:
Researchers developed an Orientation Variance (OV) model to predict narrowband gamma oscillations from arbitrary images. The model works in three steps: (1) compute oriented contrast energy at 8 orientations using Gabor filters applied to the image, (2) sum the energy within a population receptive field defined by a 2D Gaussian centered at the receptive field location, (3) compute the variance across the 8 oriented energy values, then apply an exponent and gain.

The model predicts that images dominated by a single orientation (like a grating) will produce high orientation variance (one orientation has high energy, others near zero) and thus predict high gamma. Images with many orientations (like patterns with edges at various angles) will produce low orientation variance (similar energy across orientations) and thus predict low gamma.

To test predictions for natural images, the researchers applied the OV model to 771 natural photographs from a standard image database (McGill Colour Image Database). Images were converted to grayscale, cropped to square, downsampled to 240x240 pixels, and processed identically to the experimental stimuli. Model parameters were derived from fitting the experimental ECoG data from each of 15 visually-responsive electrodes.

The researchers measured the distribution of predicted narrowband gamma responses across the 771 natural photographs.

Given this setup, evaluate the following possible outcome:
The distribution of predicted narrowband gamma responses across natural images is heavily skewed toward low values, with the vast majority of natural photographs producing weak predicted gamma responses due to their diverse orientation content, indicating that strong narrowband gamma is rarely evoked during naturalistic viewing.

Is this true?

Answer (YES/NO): YES